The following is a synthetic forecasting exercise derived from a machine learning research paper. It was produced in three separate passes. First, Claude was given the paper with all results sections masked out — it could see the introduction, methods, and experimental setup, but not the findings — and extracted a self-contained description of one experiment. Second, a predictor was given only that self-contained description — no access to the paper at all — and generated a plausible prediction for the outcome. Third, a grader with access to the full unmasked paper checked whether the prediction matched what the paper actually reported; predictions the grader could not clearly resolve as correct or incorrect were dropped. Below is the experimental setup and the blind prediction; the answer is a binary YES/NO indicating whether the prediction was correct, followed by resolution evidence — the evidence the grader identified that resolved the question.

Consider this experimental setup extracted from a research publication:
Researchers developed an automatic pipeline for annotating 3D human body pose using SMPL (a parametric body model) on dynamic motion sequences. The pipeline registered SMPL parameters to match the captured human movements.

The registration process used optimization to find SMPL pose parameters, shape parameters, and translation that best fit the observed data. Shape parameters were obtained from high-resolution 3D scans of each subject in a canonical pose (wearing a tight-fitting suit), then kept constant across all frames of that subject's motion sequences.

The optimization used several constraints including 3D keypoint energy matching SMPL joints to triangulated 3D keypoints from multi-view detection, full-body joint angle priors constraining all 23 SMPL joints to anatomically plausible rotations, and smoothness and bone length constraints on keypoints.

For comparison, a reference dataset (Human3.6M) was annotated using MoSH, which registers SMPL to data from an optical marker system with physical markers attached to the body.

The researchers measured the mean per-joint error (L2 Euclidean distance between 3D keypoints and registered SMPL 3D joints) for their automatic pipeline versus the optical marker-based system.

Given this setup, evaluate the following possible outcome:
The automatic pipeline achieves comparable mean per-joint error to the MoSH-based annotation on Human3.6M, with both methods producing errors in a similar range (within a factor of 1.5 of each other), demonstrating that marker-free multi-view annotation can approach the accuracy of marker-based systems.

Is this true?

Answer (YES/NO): YES